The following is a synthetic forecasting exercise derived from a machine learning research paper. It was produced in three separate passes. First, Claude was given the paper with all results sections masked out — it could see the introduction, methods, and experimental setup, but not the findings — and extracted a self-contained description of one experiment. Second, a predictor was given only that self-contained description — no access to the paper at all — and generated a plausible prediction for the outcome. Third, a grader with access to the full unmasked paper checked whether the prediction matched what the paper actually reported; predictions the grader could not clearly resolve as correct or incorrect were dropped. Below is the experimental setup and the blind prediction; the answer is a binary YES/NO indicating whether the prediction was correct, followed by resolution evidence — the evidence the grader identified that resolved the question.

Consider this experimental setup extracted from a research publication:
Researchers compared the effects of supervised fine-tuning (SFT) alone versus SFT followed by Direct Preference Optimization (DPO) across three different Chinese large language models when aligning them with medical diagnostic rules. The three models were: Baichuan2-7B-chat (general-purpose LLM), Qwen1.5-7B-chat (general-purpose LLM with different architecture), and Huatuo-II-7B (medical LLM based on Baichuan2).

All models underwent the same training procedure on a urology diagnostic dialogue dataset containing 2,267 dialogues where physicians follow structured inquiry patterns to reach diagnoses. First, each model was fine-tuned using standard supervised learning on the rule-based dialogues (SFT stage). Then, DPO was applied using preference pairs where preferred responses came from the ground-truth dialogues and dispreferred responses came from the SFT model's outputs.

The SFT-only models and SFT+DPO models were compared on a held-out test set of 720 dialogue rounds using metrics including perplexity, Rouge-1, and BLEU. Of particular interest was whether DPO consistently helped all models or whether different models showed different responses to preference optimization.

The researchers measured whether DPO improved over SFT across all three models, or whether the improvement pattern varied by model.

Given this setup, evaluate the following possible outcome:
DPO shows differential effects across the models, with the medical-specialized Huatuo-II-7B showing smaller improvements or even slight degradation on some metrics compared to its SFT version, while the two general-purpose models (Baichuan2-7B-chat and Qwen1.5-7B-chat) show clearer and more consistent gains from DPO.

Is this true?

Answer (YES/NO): NO